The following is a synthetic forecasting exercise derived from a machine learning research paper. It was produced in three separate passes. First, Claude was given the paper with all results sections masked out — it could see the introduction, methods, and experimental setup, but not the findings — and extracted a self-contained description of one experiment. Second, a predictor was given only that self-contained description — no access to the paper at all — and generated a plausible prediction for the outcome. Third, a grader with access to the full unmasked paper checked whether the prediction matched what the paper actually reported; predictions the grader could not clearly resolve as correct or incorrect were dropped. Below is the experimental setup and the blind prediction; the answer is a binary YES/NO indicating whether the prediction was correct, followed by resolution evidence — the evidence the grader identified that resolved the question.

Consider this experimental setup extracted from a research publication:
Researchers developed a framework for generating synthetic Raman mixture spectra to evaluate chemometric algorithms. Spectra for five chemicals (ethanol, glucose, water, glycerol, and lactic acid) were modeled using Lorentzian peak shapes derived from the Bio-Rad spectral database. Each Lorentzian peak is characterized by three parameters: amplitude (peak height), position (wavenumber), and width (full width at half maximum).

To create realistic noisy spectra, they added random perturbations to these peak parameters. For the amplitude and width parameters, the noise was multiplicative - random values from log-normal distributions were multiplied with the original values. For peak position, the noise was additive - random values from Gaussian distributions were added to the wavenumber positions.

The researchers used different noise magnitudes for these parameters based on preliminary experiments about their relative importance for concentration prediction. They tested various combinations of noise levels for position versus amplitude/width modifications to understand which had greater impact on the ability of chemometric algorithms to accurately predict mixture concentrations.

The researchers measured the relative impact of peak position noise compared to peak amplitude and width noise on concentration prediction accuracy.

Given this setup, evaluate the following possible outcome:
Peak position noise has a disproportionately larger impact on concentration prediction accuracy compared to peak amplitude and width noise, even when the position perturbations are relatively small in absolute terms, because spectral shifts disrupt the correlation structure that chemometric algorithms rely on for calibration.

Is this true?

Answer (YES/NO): NO